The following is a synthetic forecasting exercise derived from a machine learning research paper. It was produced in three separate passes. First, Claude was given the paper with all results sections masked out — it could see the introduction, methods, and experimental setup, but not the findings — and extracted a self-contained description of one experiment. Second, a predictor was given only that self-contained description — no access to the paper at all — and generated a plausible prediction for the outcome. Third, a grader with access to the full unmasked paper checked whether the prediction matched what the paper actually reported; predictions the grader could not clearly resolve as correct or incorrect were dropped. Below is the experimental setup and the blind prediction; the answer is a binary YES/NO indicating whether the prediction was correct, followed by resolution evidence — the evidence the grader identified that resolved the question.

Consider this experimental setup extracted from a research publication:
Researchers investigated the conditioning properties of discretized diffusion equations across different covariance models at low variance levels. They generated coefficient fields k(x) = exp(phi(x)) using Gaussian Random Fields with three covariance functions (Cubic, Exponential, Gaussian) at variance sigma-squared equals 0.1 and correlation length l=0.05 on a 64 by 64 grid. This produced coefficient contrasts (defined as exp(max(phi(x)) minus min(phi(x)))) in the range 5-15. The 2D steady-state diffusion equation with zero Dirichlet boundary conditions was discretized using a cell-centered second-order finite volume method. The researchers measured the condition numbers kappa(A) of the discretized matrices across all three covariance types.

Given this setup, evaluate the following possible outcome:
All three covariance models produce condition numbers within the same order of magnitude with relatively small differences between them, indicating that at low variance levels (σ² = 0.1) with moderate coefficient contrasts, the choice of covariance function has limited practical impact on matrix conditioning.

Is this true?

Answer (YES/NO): YES